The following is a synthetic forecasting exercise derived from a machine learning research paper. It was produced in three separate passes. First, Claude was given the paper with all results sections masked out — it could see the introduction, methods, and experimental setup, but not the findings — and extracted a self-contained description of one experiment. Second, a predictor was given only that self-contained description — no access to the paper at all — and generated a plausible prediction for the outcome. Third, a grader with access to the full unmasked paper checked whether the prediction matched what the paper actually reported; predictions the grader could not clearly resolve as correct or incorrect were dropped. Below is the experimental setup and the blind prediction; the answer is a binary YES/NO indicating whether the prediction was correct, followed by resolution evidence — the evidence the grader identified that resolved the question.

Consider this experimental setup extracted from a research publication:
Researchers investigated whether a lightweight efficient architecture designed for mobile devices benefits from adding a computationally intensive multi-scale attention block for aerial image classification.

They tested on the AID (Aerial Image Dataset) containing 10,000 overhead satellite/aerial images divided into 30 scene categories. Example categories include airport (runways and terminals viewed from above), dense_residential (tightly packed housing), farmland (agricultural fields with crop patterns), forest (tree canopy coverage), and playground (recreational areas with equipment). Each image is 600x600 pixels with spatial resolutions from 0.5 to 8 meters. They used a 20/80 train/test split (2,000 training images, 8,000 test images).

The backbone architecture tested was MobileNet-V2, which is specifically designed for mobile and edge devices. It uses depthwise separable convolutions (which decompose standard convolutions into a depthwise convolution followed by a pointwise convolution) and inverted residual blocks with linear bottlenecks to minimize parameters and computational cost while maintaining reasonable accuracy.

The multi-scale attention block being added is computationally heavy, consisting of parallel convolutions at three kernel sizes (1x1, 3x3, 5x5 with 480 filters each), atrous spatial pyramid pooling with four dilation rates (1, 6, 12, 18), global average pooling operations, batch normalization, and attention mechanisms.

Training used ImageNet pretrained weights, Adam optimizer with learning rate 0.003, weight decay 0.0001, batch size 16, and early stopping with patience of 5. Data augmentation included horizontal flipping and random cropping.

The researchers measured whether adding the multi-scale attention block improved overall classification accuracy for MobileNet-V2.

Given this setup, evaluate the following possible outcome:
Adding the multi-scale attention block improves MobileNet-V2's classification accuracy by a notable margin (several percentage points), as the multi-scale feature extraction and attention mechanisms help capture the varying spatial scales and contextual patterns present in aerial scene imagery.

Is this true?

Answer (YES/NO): NO